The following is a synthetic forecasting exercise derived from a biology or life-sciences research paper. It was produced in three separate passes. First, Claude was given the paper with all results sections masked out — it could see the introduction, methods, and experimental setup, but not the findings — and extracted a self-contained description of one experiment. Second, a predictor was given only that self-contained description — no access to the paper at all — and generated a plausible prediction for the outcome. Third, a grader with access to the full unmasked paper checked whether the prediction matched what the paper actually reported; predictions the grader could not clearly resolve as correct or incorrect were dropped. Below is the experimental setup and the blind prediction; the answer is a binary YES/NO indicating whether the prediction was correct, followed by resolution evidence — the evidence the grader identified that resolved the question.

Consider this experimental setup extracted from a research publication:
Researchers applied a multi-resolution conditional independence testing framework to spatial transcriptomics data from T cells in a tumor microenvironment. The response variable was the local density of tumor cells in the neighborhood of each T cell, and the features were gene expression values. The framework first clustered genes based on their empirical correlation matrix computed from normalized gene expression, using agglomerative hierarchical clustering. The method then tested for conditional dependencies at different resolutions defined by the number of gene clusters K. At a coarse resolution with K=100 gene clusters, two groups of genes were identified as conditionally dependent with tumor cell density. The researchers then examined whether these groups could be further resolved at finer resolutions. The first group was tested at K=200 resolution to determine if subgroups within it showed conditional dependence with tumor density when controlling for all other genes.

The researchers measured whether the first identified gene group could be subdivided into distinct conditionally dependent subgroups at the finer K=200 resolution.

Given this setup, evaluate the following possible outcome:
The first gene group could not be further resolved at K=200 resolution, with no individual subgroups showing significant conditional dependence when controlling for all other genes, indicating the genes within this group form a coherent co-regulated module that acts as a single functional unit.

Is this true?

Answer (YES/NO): NO